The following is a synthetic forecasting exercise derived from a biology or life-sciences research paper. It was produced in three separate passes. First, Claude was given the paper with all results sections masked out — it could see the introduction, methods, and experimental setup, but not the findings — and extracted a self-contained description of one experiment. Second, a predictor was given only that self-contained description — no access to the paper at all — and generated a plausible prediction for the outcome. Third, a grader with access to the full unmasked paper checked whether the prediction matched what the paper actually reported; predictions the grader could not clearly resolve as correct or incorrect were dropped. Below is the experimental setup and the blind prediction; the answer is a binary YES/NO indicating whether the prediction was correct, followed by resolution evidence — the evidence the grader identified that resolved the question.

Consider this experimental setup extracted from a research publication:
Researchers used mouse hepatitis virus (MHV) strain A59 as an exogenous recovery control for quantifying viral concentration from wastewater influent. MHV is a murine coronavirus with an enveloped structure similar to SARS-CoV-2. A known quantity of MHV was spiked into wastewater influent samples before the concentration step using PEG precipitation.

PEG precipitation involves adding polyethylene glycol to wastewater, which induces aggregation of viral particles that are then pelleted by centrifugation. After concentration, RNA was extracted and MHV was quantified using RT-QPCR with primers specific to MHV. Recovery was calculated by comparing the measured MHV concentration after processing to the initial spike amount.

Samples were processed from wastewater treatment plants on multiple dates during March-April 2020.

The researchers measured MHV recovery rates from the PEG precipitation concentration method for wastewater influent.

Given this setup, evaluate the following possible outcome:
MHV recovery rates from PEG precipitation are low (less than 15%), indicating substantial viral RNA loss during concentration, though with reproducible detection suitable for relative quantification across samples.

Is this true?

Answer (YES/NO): YES